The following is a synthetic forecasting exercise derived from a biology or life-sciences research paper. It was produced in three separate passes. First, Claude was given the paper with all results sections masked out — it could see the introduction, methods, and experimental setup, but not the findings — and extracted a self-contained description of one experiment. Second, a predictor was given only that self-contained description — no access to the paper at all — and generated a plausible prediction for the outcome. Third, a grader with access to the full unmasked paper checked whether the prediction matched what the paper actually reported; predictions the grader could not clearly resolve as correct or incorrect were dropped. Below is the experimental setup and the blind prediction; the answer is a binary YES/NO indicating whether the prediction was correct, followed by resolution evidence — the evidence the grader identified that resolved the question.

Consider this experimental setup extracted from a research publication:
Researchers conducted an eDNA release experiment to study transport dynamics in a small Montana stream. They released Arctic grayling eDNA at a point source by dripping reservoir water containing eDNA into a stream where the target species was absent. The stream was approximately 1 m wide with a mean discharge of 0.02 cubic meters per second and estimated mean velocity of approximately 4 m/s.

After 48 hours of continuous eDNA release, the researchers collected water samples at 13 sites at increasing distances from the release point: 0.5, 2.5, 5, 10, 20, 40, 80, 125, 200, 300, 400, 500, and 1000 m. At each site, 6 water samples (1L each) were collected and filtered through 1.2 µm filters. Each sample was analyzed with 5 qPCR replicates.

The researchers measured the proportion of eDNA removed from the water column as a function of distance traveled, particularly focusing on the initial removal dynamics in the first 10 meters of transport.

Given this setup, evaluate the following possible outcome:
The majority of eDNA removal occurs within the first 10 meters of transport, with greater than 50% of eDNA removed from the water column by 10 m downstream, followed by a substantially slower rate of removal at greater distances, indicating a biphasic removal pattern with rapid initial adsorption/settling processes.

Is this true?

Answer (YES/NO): YES